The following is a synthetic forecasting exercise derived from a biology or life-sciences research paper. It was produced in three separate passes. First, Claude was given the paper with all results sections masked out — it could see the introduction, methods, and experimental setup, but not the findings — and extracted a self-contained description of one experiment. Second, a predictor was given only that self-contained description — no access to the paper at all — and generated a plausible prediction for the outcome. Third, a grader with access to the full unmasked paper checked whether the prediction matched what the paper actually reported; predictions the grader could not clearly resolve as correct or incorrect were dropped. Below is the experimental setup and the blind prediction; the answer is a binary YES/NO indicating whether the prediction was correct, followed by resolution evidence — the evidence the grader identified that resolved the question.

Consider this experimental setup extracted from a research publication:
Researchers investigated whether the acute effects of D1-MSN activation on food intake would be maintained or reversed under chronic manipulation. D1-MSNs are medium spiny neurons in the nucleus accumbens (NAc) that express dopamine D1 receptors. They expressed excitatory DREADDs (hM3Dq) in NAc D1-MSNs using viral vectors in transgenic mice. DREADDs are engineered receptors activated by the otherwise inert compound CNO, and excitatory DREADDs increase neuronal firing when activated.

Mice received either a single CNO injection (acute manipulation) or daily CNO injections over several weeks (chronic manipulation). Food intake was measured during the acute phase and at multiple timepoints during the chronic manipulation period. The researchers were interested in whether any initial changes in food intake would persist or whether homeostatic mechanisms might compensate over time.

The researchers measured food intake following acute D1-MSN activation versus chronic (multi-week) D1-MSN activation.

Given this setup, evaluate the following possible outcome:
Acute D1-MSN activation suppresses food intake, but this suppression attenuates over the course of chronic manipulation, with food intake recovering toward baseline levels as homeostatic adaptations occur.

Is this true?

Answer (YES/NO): NO